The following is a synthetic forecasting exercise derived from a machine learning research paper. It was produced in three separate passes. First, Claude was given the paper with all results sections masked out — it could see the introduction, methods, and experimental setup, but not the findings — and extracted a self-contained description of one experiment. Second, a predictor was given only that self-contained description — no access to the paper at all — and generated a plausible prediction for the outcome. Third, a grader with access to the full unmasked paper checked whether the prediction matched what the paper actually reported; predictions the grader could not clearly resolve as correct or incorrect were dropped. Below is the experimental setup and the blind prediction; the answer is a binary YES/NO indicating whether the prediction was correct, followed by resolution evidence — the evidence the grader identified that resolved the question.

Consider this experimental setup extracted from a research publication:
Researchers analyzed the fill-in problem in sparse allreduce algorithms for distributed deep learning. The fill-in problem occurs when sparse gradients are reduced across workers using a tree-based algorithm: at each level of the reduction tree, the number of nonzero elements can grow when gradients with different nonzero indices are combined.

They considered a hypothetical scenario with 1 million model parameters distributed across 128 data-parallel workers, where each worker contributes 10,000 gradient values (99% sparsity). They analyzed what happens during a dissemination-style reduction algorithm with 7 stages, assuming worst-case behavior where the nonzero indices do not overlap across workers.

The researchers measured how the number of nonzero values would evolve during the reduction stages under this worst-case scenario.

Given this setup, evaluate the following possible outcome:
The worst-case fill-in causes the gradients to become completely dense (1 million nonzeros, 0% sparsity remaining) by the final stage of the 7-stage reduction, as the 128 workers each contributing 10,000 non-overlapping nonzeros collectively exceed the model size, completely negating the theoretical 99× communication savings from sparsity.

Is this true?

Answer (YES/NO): NO